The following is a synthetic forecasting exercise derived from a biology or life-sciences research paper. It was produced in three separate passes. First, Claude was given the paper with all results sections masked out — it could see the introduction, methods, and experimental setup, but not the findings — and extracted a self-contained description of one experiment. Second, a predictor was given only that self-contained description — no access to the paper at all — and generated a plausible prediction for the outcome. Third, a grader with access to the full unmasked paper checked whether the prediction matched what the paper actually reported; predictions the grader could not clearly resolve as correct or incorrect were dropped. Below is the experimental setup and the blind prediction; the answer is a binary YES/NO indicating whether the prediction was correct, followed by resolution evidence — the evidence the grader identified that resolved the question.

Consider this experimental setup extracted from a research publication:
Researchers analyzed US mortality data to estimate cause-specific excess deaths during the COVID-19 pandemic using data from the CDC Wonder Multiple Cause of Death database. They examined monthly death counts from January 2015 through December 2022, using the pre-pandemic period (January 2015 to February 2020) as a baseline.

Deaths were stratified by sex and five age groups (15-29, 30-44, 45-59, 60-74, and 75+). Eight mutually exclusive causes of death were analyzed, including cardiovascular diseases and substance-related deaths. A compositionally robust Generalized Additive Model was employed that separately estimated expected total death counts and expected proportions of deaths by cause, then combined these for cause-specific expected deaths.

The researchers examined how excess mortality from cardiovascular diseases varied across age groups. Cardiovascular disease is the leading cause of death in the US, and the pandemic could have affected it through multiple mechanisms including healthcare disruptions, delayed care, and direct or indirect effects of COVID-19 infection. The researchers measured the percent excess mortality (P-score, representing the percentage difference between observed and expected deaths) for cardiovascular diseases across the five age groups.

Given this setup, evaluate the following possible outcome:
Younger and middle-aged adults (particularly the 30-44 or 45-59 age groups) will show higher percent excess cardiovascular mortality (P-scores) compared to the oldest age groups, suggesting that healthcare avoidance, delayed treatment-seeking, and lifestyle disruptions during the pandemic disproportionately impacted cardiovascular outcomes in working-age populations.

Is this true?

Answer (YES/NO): YES